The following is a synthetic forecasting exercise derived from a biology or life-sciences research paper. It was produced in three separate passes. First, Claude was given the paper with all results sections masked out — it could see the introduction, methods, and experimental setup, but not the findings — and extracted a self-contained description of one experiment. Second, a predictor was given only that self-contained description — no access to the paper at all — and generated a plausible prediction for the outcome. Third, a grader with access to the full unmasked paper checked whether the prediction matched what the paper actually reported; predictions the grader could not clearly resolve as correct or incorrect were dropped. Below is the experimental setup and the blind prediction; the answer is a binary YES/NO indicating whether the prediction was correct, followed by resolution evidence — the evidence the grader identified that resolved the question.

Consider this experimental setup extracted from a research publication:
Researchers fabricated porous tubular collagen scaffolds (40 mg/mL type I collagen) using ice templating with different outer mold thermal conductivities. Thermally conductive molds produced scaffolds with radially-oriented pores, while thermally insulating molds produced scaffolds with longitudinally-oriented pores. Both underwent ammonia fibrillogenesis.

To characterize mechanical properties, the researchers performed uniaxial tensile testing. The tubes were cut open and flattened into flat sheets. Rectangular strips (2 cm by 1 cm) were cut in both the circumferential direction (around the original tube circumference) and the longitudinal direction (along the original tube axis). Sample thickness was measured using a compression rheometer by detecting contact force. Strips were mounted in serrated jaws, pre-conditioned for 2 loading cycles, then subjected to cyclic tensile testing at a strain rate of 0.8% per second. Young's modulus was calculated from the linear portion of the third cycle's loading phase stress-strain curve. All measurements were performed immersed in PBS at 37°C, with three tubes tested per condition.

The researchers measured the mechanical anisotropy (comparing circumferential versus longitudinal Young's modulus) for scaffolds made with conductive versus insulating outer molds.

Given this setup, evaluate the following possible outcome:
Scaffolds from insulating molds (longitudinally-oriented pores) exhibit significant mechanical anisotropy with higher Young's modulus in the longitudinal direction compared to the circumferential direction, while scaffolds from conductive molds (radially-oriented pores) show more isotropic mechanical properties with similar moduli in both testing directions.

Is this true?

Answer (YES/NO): YES